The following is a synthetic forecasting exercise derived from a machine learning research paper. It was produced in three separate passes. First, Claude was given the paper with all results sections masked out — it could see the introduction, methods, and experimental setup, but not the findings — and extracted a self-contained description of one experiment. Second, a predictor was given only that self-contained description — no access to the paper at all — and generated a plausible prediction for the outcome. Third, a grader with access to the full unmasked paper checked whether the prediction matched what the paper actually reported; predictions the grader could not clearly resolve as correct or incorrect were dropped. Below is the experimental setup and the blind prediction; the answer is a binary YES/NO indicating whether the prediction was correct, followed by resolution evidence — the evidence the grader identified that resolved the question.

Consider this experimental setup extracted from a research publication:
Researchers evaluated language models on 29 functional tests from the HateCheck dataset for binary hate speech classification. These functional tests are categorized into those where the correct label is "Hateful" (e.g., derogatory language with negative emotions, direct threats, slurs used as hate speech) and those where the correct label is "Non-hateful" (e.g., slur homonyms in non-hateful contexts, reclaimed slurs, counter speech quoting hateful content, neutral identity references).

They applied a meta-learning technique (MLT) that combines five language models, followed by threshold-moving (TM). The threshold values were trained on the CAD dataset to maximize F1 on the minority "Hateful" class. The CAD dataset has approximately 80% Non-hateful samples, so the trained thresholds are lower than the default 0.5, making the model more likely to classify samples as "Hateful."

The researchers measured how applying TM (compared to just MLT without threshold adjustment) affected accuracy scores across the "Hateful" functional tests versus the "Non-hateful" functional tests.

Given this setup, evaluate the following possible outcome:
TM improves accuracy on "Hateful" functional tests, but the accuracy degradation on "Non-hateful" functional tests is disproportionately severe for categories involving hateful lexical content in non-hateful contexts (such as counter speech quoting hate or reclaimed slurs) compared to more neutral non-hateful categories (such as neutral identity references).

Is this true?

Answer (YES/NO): NO